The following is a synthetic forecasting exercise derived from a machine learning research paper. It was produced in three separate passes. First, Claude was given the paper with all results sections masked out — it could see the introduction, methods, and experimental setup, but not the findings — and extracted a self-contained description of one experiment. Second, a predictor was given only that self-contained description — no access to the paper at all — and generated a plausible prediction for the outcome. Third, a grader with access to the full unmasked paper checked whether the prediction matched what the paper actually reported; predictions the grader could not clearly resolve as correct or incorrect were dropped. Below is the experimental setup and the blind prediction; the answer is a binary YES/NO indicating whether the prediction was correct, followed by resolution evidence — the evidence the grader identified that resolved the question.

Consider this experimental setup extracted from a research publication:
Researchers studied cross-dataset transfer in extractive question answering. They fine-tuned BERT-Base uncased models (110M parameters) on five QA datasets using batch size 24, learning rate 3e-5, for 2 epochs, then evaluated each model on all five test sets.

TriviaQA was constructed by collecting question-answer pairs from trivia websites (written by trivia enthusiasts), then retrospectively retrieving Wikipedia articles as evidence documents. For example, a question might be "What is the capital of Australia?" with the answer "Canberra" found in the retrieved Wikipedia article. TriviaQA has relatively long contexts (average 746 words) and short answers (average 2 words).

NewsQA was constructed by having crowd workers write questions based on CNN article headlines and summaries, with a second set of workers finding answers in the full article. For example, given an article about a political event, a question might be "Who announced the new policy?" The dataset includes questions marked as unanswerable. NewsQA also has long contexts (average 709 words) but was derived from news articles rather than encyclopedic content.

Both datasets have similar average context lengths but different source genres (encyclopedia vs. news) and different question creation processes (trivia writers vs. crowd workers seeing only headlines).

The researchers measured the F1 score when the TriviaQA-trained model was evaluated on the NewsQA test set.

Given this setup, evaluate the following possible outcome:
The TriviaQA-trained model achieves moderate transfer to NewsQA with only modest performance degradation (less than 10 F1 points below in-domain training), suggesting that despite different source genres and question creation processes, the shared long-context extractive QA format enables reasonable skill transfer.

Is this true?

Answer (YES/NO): NO